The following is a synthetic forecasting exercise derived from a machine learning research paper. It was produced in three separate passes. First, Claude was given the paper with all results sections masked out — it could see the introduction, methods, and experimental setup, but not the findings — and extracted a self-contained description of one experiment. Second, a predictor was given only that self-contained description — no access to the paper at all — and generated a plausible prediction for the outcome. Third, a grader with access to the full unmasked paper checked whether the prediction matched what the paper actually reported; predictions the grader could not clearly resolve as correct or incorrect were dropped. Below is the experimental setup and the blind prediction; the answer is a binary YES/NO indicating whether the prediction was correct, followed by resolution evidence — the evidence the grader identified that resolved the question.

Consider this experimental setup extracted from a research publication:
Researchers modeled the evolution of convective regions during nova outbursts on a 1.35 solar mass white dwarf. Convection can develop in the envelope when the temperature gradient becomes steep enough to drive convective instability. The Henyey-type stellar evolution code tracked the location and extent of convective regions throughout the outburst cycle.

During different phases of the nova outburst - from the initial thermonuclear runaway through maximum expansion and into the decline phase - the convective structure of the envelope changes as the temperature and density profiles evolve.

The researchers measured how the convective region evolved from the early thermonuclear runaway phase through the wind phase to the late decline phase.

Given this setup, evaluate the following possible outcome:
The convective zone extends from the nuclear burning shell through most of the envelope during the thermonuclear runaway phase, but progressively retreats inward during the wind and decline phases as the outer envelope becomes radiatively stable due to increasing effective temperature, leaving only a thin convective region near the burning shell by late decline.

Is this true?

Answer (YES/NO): NO